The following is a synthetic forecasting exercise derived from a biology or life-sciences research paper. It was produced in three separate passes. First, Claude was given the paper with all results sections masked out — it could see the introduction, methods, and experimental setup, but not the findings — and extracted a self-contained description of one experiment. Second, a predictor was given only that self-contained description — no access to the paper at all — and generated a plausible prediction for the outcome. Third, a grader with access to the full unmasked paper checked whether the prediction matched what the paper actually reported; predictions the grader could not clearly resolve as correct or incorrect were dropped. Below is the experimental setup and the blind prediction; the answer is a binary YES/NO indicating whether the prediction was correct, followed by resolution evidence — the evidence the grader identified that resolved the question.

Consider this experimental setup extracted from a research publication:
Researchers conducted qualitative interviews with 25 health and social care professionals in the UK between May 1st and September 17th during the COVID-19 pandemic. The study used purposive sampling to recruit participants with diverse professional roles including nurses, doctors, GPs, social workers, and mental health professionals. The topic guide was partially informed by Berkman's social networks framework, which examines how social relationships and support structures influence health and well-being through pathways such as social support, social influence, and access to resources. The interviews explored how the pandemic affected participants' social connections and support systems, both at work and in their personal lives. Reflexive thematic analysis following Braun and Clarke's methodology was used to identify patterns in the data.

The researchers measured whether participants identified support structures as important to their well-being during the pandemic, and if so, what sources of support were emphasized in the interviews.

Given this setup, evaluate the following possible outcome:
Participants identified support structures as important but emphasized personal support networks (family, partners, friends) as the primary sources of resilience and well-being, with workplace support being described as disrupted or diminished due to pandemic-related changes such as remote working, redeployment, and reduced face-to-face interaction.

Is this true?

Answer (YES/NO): NO